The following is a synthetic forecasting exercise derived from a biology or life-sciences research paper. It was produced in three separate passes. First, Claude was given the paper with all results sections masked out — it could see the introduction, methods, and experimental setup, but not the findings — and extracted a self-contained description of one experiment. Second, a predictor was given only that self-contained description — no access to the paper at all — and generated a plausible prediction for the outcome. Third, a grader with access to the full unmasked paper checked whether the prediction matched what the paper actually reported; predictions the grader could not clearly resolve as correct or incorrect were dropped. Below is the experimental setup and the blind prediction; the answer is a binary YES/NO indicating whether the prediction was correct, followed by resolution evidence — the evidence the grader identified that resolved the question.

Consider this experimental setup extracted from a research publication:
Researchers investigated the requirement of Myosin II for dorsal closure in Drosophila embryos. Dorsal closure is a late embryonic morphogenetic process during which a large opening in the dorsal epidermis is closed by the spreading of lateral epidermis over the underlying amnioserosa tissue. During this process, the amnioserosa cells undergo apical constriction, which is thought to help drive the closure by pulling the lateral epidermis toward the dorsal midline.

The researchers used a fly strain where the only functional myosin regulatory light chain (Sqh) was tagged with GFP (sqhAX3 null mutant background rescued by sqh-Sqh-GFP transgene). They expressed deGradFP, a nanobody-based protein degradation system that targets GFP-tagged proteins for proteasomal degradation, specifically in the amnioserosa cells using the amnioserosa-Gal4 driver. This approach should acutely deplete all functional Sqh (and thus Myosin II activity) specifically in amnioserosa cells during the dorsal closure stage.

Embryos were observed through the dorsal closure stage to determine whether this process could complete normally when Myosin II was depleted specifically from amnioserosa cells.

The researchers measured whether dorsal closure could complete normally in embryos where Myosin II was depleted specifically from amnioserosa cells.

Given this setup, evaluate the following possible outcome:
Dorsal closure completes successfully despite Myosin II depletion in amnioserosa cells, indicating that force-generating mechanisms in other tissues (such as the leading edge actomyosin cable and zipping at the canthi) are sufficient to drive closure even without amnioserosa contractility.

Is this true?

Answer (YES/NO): NO